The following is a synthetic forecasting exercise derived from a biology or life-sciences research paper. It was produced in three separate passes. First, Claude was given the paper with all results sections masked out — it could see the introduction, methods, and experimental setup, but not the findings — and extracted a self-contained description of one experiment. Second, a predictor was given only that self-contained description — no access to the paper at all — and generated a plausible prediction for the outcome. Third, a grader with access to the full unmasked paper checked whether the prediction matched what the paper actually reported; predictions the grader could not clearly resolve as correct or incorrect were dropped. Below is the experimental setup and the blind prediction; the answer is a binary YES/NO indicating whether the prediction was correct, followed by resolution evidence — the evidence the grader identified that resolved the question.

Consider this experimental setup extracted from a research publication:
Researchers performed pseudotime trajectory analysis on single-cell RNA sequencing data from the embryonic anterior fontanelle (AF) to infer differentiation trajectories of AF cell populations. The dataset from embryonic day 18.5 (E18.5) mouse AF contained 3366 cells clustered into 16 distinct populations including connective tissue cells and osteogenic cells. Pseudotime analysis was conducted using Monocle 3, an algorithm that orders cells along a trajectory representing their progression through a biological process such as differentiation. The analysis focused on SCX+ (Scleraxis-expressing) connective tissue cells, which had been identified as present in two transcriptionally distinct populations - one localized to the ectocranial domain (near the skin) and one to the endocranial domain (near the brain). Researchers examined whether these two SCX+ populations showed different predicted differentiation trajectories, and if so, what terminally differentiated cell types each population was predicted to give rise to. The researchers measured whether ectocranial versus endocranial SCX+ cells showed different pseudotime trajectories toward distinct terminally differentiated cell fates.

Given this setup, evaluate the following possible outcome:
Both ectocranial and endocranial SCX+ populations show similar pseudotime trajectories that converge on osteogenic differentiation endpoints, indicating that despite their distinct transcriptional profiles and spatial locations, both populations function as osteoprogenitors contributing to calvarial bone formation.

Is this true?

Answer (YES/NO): NO